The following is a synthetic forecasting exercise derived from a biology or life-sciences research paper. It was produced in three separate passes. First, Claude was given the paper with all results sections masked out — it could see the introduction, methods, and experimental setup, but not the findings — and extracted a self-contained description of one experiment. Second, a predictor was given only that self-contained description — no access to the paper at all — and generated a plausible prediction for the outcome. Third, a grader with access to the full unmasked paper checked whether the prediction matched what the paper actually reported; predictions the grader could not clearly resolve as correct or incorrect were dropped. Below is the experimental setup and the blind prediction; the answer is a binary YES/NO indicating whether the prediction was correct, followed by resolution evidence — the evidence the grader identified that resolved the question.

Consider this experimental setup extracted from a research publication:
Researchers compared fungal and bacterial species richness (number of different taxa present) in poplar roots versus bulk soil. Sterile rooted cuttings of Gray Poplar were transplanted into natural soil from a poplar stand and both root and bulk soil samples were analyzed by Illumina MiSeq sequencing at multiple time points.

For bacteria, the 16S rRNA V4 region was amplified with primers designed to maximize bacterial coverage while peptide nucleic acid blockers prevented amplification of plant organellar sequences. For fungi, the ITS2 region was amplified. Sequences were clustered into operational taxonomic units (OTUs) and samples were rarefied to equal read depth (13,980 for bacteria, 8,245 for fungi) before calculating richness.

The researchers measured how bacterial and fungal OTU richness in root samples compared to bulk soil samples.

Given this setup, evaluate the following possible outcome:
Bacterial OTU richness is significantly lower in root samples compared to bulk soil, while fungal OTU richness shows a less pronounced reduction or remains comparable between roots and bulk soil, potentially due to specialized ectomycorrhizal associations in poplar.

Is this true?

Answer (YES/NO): NO